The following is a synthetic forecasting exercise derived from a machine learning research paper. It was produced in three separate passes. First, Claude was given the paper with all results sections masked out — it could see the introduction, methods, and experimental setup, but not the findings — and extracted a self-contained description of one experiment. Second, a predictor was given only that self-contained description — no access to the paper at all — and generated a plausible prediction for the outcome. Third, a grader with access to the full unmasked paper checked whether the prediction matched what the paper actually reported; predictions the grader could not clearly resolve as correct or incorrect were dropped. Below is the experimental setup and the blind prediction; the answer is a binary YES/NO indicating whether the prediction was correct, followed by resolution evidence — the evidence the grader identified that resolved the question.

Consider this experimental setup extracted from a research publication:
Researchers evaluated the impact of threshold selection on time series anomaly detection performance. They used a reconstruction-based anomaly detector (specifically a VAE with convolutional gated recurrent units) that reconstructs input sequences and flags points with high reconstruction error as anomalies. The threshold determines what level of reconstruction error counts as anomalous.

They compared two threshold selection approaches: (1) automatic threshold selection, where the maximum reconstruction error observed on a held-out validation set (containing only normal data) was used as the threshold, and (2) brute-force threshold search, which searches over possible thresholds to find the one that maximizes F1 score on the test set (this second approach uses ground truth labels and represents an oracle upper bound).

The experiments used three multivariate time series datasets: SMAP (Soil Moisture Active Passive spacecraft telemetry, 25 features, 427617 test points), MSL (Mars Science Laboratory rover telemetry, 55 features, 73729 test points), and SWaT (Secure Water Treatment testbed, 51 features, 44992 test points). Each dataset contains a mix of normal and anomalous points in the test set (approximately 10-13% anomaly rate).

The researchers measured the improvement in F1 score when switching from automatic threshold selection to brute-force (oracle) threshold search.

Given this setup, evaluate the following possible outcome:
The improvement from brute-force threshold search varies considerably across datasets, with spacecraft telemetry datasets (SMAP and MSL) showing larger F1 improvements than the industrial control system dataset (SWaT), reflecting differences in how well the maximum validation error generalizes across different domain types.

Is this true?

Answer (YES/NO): YES